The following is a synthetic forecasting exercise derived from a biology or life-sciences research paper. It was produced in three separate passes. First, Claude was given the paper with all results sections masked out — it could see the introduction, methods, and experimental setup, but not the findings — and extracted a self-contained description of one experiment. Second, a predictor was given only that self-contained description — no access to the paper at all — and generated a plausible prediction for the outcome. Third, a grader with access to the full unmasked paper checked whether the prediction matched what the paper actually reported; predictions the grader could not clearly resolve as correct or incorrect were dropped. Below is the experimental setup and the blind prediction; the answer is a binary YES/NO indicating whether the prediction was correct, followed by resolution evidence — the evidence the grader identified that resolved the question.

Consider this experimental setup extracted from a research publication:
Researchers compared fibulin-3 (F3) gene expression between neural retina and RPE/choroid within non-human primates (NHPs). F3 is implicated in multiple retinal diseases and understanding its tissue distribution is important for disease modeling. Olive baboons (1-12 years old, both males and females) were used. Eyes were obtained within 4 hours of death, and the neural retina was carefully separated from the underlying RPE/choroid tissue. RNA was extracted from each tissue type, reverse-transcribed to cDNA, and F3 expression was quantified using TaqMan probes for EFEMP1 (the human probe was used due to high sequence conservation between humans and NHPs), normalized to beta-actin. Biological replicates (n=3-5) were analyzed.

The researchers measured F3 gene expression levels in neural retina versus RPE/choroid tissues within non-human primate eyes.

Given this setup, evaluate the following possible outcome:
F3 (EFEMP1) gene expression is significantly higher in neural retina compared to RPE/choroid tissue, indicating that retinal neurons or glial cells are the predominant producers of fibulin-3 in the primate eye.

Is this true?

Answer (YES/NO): NO